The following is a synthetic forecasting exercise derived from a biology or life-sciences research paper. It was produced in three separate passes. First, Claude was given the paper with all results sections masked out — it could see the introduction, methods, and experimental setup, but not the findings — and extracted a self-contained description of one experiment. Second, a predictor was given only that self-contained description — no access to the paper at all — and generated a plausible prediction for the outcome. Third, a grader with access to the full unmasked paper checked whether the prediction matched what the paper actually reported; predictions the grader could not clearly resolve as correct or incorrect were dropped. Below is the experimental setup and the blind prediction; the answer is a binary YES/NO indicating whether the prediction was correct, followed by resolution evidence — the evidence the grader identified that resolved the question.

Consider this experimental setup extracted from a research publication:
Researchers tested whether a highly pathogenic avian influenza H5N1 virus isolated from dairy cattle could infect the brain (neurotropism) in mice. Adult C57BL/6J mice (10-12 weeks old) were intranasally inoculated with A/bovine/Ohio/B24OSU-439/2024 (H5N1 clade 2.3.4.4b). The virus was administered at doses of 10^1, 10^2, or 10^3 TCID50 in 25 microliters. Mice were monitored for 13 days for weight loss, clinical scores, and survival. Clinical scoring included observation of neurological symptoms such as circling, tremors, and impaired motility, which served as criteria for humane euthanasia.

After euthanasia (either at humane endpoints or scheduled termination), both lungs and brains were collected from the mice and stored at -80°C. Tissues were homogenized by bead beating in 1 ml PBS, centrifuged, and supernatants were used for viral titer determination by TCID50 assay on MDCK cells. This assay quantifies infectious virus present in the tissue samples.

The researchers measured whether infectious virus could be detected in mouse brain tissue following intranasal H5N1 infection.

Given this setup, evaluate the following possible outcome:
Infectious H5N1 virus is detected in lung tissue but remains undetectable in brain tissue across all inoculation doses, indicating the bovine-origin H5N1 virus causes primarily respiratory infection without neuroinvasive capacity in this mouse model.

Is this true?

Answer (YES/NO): NO